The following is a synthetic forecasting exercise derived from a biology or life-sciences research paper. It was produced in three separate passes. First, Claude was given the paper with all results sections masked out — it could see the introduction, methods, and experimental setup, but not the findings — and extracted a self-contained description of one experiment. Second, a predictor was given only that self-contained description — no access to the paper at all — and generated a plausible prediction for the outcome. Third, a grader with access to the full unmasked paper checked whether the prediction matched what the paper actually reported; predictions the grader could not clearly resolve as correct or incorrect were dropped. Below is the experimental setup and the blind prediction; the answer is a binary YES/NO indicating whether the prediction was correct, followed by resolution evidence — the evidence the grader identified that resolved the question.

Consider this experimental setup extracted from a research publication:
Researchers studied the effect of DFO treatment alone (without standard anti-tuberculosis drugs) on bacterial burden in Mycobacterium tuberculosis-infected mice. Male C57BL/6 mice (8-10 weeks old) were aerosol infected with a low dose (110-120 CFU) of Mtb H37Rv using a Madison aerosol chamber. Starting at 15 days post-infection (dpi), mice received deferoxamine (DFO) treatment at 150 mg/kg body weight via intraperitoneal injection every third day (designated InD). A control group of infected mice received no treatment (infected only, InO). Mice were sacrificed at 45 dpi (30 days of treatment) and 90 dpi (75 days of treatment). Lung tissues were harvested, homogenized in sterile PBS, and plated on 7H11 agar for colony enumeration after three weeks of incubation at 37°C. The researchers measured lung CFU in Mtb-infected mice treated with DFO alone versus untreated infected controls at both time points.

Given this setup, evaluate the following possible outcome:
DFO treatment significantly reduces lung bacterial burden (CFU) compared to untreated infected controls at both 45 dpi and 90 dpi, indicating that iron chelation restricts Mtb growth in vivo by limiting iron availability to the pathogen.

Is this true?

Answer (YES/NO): YES